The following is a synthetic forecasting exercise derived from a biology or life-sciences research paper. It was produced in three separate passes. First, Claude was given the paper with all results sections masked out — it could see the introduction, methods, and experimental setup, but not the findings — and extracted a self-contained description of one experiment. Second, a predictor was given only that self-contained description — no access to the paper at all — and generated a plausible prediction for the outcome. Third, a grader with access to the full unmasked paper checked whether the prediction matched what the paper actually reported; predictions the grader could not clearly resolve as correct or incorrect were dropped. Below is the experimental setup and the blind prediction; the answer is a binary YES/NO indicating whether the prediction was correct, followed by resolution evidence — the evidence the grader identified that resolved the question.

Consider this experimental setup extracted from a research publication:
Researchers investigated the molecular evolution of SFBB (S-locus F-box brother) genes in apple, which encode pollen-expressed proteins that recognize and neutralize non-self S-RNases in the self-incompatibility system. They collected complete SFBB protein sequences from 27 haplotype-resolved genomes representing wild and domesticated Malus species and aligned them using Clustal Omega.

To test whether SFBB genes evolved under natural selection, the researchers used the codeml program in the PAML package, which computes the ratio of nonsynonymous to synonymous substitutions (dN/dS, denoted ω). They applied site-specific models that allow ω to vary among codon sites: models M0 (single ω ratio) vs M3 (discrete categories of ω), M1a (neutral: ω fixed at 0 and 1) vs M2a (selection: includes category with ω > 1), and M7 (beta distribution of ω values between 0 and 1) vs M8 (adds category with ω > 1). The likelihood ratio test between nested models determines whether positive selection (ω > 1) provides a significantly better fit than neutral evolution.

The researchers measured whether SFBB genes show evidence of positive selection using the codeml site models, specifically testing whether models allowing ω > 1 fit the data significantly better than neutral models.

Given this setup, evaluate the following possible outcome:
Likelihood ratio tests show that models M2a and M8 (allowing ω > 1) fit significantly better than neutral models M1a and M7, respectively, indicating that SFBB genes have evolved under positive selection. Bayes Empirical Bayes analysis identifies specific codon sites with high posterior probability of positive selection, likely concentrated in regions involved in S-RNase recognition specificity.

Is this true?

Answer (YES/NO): YES